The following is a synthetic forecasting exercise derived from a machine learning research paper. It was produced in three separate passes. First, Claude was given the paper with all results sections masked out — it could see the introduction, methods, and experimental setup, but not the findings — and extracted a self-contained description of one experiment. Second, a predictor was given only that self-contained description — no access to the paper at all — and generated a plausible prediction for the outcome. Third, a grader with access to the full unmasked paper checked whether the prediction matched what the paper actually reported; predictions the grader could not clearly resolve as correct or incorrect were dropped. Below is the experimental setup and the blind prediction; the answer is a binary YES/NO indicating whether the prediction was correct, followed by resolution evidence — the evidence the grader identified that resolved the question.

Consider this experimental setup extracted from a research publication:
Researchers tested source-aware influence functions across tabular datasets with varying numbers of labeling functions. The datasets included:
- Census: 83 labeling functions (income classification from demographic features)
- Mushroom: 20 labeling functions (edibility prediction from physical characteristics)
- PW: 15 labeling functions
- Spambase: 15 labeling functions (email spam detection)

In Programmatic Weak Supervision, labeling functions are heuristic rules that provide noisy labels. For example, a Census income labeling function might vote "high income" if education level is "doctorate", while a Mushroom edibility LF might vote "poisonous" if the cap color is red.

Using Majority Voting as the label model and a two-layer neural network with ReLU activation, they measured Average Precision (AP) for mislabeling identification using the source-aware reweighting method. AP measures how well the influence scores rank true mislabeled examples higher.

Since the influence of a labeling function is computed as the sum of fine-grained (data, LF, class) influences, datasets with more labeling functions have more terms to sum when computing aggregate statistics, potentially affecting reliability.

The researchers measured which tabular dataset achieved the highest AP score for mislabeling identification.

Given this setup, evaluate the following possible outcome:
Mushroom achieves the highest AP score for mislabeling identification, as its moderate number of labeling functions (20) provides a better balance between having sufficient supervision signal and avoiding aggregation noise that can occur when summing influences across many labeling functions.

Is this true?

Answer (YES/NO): YES